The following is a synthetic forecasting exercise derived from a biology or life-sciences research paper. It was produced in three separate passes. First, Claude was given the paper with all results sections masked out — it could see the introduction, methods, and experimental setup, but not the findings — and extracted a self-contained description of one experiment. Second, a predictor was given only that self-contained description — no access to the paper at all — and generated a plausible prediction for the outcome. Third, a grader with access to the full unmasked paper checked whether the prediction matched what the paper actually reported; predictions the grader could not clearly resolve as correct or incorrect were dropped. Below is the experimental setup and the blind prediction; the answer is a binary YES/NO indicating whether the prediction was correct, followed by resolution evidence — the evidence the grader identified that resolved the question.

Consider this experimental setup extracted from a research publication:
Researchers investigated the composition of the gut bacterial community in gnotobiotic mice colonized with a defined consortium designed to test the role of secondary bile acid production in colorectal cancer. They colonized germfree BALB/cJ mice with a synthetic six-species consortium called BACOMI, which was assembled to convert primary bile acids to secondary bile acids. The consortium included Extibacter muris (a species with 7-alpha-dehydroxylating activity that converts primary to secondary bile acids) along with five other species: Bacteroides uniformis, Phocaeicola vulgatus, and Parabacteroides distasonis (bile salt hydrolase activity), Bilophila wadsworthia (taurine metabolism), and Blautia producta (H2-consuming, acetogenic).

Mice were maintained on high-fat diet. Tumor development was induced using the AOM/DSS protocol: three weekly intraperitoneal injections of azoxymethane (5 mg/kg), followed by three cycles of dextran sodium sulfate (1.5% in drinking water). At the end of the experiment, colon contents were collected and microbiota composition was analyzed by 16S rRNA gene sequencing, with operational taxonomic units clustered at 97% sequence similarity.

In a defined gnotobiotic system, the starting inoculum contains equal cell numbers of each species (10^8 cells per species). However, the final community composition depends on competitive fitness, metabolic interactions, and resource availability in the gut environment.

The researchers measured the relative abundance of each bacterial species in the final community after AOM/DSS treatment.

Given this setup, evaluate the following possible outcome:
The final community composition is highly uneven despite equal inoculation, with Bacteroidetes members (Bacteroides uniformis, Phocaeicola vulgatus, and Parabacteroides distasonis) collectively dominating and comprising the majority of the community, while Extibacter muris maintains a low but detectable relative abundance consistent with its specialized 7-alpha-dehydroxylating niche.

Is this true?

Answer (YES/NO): NO